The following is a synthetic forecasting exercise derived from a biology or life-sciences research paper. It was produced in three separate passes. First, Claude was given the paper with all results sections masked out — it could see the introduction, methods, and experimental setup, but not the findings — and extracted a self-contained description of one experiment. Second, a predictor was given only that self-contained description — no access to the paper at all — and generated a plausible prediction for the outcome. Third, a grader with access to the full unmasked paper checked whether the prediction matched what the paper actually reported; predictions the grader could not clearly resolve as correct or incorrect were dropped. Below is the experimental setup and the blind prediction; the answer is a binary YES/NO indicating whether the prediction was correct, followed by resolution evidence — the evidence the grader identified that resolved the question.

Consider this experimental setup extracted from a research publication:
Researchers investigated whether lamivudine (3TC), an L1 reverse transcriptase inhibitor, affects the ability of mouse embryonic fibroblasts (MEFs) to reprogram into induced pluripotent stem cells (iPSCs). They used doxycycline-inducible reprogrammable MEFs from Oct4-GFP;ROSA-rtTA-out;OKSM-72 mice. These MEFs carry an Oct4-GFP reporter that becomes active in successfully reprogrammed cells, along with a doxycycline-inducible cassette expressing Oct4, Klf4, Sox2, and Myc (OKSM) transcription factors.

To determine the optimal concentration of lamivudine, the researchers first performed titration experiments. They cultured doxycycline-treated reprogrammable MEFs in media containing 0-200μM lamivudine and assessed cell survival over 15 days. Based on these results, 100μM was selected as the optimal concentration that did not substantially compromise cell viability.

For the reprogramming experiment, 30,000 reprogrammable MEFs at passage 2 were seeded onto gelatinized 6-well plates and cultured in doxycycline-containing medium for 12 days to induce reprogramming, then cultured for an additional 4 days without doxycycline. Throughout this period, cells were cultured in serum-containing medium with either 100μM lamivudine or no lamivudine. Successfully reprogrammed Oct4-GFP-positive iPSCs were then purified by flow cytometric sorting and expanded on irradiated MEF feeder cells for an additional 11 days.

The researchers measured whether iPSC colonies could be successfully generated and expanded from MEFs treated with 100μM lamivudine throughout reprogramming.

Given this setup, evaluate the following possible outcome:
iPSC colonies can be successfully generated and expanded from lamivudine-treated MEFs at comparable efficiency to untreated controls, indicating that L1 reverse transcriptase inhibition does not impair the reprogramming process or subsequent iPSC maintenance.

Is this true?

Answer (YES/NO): YES